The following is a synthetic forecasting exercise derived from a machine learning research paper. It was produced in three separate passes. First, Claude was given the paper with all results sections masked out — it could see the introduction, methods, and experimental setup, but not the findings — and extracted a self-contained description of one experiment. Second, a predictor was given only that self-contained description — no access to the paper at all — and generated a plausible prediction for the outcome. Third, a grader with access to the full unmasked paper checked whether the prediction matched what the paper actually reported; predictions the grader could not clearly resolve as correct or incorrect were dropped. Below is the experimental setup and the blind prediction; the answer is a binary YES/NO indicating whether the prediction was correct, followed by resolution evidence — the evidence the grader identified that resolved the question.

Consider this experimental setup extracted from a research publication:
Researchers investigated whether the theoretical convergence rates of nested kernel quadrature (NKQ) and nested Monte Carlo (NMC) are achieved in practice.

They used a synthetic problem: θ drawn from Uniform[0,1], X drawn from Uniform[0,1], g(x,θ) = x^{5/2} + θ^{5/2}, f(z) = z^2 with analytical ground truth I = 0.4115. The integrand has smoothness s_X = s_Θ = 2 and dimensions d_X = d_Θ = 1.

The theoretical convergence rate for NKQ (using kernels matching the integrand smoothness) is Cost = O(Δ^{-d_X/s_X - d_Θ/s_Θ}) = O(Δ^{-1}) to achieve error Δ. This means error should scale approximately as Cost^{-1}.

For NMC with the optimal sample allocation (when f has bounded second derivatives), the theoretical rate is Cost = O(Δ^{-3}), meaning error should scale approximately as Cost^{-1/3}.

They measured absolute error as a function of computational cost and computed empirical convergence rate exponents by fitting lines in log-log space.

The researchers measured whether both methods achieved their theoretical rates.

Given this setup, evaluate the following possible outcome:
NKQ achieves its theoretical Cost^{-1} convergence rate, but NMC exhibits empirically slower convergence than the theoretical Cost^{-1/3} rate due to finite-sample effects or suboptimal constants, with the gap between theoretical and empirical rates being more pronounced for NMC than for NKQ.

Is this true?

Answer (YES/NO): NO